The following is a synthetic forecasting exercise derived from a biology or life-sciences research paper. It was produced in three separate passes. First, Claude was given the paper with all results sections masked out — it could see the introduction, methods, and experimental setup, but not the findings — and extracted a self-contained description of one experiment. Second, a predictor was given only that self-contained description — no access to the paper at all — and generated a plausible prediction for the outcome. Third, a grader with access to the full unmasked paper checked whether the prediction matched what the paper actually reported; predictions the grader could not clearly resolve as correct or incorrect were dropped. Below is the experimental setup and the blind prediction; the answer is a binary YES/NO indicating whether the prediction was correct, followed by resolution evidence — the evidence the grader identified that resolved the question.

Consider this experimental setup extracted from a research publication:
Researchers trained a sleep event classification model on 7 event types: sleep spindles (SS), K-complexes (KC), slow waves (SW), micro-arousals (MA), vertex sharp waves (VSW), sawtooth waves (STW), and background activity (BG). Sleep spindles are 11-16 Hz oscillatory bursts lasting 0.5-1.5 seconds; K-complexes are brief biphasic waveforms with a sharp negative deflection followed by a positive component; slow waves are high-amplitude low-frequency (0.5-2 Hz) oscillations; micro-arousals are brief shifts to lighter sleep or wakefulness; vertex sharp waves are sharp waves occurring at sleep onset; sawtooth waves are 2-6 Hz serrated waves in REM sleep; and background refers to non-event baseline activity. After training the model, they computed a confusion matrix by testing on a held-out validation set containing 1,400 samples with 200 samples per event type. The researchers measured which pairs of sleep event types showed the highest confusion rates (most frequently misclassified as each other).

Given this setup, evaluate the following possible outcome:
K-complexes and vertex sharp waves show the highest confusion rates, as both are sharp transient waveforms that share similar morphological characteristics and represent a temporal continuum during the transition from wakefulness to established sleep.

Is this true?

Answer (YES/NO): NO